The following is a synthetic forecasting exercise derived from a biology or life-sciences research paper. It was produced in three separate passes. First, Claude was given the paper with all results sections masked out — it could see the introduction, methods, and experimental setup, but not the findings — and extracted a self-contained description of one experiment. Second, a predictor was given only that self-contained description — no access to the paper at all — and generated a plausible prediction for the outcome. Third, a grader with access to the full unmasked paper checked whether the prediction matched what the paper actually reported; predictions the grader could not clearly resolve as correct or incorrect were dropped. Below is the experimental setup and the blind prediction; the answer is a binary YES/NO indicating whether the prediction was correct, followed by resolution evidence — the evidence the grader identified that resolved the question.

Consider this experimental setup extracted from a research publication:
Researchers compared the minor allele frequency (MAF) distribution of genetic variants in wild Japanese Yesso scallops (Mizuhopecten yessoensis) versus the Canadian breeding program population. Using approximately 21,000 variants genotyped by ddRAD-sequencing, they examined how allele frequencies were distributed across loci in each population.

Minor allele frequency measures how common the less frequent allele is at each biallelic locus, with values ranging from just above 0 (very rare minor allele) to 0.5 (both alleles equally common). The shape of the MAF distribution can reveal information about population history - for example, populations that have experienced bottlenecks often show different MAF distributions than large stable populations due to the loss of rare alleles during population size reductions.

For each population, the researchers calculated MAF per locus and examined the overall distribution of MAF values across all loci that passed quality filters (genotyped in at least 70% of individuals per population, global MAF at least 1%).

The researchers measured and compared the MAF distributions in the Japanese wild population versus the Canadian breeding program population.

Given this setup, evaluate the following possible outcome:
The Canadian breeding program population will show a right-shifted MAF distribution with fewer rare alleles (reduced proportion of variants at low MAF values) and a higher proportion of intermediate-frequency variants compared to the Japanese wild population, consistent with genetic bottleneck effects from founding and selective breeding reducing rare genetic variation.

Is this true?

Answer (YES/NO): YES